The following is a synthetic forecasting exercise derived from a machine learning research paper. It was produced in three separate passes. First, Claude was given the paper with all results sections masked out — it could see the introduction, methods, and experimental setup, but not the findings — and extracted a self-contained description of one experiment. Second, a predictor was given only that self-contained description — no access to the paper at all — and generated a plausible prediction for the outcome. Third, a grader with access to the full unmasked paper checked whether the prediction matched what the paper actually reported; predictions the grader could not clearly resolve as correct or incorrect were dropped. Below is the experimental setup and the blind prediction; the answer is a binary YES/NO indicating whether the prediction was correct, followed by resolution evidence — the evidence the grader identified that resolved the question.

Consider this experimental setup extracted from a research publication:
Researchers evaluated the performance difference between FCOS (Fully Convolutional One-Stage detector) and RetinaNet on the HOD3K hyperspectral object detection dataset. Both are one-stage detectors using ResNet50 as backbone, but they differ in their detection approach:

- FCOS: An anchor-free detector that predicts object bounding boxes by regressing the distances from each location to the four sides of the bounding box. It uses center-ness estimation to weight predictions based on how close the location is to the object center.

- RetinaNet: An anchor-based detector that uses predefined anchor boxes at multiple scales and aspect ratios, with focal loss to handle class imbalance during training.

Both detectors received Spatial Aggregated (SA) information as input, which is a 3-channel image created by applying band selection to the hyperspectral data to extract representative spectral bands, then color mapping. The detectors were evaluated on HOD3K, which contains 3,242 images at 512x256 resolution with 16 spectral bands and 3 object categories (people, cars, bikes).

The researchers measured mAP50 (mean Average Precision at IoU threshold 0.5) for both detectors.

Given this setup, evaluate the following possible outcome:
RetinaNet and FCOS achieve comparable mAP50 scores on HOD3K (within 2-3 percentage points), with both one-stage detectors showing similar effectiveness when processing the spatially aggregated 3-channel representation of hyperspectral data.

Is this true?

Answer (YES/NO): NO